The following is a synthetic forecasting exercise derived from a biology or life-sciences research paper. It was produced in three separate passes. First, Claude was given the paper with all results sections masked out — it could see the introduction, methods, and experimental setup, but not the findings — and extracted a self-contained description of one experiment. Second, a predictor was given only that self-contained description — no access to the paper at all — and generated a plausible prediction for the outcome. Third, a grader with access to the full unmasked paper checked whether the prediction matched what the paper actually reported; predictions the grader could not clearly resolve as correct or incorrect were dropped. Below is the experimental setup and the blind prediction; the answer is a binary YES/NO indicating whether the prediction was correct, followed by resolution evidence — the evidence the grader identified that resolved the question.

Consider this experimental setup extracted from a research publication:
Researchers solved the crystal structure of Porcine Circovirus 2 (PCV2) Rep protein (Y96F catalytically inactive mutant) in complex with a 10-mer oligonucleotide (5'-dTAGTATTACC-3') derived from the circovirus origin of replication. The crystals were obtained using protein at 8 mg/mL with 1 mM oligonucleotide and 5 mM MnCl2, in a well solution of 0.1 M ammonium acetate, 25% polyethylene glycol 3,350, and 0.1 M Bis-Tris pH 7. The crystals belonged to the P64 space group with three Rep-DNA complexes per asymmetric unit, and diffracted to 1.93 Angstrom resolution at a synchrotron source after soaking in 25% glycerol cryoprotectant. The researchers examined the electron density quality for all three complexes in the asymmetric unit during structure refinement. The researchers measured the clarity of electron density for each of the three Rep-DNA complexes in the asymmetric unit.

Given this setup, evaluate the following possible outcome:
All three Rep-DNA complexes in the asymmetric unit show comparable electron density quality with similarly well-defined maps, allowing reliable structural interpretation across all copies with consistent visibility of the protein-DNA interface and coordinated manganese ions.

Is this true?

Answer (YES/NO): NO